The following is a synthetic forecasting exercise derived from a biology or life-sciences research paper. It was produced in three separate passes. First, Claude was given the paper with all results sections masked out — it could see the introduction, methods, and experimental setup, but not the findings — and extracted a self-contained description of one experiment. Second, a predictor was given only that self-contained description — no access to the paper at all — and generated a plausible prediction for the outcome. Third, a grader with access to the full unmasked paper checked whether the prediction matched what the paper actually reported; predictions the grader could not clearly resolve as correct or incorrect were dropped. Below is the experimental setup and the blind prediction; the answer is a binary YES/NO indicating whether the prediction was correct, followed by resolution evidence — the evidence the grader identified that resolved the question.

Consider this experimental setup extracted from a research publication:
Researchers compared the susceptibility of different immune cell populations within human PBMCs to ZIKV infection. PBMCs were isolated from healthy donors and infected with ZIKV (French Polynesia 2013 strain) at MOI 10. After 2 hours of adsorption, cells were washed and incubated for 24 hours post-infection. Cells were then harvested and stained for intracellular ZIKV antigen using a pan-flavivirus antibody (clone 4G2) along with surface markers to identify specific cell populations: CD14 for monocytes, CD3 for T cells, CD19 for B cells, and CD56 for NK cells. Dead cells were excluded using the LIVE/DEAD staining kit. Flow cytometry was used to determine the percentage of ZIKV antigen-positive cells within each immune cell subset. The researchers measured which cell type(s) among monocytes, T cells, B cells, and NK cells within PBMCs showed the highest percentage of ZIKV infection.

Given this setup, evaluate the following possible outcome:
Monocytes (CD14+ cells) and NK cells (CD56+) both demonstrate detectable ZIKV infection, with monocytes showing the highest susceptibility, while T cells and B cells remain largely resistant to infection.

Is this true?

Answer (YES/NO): NO